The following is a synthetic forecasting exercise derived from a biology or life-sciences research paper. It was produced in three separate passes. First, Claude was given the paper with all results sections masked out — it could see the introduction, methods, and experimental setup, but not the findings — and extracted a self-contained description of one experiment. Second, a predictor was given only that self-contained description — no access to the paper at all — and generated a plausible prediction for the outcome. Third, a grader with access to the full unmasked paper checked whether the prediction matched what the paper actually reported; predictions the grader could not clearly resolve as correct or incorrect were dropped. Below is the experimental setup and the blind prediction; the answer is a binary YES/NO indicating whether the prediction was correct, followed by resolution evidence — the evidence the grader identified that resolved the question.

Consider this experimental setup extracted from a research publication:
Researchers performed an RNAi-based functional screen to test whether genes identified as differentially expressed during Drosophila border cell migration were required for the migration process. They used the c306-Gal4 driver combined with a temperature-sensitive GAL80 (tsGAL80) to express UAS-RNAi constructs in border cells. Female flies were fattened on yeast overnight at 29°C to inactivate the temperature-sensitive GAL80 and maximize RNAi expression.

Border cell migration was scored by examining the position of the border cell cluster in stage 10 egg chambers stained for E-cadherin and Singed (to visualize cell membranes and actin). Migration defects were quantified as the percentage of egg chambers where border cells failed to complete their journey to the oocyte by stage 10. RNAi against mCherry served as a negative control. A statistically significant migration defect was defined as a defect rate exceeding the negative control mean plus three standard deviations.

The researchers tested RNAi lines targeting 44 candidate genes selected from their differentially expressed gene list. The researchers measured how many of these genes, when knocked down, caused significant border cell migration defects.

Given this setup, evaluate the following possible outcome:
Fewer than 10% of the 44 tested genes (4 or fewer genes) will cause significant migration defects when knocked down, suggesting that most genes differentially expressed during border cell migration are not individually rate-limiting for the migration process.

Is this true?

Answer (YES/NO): NO